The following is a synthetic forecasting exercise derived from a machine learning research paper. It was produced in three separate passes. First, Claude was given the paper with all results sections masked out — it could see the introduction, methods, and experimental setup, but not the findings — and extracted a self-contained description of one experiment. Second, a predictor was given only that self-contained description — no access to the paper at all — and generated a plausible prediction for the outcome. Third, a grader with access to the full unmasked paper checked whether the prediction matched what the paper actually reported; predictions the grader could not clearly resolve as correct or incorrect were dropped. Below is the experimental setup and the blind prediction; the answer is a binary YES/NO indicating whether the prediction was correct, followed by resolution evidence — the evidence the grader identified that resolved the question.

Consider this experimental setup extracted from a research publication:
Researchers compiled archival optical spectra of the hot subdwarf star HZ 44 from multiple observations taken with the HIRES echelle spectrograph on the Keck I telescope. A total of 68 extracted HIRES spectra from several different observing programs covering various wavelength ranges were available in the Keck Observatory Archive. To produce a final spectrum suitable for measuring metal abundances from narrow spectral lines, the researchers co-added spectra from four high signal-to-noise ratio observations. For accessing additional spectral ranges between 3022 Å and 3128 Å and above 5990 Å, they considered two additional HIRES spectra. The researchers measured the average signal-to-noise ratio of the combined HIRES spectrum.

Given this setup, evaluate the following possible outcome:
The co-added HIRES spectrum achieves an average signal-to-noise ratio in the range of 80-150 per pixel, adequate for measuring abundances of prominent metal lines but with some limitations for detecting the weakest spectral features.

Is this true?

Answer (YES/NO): YES